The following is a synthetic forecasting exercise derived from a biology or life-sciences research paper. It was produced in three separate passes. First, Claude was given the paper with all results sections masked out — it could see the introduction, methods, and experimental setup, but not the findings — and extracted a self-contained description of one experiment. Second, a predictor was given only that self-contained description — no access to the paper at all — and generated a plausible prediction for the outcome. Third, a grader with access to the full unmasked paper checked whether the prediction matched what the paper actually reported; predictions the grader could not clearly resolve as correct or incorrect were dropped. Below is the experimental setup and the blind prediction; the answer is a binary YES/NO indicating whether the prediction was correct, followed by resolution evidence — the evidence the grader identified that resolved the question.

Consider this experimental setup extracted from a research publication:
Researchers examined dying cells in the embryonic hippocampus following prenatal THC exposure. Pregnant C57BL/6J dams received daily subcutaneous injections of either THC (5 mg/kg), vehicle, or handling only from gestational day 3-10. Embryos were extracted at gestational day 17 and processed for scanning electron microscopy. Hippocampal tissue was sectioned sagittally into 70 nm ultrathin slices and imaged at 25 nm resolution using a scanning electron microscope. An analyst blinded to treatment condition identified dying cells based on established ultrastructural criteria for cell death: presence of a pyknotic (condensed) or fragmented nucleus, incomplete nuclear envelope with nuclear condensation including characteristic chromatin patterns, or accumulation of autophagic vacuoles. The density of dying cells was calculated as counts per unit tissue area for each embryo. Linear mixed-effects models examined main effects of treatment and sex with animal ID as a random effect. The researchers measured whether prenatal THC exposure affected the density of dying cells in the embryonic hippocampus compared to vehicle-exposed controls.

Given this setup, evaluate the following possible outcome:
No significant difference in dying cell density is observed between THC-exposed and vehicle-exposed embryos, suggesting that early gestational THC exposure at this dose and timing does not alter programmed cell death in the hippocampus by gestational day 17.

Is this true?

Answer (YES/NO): YES